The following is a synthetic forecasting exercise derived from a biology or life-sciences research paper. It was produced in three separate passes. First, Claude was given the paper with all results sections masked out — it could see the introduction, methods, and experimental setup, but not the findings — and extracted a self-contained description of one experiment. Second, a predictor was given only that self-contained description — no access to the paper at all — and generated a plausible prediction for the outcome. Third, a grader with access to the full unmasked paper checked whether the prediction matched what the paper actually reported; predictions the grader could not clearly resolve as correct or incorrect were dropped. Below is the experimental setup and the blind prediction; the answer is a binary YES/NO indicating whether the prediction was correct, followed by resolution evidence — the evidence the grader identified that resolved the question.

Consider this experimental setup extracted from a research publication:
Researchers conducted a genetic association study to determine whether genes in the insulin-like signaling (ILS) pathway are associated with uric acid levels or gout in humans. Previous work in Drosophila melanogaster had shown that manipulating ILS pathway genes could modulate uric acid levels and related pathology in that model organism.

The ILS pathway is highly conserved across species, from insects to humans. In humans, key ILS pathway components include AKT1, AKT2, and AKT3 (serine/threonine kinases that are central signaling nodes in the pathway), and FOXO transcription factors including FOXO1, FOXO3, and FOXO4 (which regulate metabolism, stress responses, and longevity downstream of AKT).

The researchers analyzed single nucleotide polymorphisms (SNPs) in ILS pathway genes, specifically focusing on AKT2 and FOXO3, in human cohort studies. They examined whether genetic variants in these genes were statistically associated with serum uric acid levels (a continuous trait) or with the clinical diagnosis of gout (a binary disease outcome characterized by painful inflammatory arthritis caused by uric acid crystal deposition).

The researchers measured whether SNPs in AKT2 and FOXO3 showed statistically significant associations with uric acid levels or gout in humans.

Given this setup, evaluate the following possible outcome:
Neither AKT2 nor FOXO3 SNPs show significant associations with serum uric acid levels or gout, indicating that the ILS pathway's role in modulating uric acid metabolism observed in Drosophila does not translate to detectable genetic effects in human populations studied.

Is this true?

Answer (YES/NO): NO